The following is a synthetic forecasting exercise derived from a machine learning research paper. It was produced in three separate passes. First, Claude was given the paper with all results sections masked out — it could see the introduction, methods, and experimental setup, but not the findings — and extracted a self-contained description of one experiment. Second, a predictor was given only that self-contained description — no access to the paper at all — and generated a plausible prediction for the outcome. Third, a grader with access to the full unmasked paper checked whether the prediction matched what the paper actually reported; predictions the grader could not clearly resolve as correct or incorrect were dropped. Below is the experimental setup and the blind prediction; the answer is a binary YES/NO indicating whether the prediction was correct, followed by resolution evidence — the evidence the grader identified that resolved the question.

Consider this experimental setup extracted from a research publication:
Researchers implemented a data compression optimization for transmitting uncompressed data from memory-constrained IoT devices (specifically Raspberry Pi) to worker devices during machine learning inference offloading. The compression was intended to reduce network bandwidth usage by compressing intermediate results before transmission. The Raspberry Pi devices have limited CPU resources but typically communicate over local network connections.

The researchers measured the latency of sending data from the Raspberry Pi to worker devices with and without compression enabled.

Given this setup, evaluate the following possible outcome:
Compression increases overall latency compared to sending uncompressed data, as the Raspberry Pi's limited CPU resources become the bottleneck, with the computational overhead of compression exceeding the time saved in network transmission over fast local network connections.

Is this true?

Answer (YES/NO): YES